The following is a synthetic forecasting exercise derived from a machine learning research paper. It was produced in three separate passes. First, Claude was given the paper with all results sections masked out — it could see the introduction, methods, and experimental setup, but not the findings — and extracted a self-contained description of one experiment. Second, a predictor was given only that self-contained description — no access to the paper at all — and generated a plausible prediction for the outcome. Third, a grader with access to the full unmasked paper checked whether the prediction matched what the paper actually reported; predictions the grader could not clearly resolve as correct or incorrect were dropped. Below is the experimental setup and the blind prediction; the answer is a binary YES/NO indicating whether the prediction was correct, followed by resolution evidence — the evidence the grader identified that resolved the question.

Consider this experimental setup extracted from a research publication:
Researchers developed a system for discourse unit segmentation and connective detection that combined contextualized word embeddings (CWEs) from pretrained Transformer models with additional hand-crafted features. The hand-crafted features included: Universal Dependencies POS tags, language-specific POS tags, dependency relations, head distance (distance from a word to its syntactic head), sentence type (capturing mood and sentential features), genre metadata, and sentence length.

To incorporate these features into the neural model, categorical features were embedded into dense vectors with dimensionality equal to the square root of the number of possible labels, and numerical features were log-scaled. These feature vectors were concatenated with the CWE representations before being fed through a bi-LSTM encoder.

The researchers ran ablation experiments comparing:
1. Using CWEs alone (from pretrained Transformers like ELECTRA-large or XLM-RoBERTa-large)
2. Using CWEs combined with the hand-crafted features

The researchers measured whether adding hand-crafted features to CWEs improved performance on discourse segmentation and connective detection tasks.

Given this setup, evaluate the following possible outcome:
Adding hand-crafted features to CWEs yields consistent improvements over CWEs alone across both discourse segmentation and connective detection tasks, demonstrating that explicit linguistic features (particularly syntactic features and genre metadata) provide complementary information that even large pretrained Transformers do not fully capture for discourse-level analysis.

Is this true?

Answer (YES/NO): NO